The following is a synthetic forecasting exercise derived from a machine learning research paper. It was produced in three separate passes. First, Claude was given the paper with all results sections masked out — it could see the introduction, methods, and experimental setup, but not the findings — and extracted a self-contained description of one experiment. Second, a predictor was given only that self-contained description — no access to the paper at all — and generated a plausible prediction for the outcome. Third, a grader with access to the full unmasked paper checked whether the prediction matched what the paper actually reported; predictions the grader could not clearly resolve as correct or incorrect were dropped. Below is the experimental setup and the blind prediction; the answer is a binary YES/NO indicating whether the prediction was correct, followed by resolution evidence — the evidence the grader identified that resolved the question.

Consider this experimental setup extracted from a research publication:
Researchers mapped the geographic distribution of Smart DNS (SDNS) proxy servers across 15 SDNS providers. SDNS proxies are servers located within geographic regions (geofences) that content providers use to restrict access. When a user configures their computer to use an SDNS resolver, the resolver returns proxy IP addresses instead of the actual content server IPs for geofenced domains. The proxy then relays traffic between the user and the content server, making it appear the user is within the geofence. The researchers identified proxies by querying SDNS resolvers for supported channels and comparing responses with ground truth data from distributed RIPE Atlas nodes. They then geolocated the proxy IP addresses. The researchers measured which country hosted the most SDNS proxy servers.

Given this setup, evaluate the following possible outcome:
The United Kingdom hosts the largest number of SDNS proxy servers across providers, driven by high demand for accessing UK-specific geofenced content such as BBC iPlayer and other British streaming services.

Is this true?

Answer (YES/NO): NO